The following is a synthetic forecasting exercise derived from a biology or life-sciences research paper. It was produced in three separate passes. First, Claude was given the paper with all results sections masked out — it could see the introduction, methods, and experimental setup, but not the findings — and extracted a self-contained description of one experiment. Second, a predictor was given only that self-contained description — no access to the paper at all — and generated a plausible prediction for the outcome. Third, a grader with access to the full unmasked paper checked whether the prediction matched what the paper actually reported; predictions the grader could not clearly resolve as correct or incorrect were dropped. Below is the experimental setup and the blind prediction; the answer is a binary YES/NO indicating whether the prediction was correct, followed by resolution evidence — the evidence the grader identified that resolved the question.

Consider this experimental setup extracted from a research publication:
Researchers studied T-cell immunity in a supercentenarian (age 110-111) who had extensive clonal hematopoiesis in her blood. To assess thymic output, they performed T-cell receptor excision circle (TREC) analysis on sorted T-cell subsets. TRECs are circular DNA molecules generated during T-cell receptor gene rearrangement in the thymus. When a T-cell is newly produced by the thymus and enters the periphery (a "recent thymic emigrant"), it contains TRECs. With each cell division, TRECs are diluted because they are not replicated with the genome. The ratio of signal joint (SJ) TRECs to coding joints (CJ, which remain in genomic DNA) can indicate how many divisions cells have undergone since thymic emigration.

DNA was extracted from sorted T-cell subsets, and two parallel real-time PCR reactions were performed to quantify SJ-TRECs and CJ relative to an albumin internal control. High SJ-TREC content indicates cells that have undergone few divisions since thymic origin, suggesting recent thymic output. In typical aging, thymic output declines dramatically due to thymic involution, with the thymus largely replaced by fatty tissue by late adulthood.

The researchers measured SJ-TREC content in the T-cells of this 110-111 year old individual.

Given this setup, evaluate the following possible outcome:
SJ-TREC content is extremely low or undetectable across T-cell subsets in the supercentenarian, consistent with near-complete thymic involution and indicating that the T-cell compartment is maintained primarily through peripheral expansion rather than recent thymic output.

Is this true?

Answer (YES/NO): NO